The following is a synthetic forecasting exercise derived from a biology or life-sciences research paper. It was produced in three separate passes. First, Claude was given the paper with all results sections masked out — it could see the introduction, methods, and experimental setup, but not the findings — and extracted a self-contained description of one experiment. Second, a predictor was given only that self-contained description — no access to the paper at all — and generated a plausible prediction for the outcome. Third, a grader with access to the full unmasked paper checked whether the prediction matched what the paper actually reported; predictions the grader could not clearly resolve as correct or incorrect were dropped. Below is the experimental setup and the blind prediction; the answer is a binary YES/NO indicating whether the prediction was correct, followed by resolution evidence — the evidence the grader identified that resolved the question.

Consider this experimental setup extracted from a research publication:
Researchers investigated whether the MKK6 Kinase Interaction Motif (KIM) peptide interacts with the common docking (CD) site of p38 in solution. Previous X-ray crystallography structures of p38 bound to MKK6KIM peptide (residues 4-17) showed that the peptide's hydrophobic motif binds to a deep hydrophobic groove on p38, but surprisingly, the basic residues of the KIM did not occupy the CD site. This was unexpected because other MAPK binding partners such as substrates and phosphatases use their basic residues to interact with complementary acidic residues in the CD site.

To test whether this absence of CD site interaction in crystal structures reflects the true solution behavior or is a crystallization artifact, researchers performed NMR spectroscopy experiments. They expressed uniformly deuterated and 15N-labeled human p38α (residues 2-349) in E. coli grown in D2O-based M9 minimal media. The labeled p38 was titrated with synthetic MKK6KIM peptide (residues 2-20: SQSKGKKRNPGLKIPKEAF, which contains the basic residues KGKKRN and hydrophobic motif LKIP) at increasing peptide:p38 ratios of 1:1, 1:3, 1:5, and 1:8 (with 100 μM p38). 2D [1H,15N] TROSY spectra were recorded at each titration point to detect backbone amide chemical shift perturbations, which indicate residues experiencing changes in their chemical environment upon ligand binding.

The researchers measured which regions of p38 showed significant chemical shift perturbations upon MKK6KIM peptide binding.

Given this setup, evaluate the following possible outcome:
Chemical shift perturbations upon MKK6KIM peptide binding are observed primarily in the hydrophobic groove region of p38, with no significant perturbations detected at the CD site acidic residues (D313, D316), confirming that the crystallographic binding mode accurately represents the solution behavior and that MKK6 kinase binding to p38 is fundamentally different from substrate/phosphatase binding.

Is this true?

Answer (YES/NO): YES